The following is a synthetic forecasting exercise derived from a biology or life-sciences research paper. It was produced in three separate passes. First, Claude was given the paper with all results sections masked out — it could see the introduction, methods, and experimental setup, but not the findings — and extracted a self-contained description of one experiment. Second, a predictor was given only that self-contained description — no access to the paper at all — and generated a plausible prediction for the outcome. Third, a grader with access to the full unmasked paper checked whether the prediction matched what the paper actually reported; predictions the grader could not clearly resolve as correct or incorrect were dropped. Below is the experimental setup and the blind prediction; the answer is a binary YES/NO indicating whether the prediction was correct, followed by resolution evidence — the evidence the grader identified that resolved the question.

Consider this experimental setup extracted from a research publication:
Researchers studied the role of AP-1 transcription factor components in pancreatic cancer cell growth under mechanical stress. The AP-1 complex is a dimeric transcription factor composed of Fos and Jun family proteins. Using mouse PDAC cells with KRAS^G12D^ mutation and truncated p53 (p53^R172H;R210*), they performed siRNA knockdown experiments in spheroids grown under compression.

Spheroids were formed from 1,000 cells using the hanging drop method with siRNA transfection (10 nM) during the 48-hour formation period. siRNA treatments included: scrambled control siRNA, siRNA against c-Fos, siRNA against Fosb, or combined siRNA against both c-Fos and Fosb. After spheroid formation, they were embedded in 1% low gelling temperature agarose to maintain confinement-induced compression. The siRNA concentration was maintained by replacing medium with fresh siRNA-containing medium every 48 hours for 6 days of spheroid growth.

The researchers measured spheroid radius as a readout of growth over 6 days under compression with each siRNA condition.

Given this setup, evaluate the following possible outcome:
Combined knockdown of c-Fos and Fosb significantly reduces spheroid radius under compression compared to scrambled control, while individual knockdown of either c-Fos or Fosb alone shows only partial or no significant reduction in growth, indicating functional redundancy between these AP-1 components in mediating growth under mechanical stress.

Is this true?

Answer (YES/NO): NO